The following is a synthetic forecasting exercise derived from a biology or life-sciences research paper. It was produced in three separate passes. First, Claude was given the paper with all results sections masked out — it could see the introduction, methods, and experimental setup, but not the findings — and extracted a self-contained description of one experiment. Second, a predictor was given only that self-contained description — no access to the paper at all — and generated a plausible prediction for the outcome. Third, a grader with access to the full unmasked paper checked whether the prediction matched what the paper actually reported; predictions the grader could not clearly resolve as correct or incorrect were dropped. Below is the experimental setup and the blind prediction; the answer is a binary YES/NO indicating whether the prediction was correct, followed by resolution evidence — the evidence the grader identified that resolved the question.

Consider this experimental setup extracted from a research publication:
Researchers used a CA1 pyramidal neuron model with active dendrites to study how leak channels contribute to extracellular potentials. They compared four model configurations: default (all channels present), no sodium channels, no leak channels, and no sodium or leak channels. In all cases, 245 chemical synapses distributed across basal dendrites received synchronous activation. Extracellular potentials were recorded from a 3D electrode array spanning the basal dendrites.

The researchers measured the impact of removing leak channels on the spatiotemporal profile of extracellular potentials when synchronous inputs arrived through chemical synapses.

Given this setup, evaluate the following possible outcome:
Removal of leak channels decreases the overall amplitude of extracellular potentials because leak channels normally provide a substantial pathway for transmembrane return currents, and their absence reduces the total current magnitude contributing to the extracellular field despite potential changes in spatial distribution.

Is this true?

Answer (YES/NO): NO